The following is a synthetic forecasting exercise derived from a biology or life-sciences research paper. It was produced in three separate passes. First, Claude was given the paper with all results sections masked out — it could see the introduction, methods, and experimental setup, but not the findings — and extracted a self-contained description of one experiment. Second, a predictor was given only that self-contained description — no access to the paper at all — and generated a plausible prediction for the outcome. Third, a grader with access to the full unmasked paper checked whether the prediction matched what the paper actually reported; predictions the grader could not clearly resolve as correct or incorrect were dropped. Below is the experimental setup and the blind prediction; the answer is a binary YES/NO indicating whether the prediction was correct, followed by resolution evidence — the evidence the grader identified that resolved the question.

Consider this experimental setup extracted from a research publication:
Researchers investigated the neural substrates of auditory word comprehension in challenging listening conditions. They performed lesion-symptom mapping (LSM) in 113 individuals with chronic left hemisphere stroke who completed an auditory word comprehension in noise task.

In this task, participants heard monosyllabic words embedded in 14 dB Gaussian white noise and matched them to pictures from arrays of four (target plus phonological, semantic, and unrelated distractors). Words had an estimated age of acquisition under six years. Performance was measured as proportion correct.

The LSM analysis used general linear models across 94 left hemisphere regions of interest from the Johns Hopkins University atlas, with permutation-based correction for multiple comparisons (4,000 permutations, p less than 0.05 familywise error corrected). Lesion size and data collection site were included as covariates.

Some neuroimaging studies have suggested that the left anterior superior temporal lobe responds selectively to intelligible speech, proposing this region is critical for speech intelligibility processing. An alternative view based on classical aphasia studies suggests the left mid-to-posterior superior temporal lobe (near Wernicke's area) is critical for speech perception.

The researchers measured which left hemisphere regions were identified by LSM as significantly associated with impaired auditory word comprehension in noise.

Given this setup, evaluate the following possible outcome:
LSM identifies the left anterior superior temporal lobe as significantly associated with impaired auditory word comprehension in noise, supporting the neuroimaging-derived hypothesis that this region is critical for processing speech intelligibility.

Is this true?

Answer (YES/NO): NO